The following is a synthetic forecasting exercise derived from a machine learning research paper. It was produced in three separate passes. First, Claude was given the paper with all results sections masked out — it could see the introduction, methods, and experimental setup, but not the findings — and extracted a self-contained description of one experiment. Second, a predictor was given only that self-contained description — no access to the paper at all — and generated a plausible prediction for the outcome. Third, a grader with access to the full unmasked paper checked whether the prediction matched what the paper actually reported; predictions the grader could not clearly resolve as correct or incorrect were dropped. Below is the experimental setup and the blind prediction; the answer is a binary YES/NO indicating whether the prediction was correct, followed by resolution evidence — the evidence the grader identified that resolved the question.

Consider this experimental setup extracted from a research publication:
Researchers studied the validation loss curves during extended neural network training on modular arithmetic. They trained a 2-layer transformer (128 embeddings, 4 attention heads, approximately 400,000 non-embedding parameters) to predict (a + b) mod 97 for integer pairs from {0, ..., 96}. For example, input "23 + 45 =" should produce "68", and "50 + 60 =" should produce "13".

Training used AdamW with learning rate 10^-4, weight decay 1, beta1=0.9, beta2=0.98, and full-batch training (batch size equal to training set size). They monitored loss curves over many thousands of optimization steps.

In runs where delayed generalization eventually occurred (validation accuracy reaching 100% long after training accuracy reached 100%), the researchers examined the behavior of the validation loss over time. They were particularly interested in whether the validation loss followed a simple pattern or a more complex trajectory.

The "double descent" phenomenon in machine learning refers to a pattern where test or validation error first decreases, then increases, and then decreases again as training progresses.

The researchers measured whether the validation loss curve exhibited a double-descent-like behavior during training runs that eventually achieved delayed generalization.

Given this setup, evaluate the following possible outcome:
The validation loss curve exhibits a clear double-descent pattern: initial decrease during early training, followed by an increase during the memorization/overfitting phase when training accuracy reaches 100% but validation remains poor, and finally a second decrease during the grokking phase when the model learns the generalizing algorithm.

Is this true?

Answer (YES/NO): YES